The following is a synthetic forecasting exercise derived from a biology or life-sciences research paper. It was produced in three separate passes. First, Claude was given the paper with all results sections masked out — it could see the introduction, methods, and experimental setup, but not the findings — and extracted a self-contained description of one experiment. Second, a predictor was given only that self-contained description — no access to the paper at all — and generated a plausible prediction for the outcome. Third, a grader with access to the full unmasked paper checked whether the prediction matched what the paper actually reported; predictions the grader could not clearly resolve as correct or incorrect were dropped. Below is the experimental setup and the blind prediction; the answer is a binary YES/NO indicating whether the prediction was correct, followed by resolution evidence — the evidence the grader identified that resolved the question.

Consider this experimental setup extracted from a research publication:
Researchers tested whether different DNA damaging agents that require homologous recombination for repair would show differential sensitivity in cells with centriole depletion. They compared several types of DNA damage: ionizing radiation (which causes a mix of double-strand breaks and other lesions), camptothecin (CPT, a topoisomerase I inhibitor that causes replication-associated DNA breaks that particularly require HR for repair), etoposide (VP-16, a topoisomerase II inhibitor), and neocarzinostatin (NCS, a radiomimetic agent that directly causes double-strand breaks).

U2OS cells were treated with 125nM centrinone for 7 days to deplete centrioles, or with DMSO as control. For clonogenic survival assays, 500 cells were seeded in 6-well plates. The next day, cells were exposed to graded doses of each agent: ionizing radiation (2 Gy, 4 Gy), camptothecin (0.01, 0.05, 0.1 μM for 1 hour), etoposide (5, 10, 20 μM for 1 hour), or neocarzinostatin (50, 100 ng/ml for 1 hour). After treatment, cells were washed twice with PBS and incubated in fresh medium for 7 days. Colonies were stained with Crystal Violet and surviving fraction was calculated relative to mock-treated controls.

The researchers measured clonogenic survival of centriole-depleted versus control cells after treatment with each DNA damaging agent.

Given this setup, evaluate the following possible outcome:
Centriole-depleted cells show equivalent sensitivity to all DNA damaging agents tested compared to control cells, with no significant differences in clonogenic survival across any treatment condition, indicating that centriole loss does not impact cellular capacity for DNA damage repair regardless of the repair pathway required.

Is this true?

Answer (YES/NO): NO